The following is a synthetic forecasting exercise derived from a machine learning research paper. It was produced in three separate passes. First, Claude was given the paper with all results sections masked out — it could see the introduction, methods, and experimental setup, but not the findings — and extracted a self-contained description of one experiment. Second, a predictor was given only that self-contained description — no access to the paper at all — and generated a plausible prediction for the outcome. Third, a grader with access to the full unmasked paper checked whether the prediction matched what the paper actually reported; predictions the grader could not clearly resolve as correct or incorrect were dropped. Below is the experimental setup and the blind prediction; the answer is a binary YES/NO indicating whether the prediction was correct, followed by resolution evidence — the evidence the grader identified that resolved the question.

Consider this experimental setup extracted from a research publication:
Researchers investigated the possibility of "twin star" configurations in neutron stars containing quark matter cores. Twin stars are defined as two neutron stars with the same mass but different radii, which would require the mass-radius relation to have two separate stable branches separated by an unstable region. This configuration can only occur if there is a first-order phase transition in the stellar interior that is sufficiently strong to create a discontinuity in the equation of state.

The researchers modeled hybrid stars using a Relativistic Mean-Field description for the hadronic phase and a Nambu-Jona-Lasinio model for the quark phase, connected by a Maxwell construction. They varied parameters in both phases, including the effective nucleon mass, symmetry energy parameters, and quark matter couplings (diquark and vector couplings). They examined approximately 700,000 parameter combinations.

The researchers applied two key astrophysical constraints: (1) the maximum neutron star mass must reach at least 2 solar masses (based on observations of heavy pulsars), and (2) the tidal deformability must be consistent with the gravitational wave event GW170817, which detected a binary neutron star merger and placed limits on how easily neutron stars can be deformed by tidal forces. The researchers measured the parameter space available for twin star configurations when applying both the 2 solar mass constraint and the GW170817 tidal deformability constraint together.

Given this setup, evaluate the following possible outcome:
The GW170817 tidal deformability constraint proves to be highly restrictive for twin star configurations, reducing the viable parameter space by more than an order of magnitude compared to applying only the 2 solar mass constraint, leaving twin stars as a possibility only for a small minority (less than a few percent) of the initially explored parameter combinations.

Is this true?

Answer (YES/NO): NO